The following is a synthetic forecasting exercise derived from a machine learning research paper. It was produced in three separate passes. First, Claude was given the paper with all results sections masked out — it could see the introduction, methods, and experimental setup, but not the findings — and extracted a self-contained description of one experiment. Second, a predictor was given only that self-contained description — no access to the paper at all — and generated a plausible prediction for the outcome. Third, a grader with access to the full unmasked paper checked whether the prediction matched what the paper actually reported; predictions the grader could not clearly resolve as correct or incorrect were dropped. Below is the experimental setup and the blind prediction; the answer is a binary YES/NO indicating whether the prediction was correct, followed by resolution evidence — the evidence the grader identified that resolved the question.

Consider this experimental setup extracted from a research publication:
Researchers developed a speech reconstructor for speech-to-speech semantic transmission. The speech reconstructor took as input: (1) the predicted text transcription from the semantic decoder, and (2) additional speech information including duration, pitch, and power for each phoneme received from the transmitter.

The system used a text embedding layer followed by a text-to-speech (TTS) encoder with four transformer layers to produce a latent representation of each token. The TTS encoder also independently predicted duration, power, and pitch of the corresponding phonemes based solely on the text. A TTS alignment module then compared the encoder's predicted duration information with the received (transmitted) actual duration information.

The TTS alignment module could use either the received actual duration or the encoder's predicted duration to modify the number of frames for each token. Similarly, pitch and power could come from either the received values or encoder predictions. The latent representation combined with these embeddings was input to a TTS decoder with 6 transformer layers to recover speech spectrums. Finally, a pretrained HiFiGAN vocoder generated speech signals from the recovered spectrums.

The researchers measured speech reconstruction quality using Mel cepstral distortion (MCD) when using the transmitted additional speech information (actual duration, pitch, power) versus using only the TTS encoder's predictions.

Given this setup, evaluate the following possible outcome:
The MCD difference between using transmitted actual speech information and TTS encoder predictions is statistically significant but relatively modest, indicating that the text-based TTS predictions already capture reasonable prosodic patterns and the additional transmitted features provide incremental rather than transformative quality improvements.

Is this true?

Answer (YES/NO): NO